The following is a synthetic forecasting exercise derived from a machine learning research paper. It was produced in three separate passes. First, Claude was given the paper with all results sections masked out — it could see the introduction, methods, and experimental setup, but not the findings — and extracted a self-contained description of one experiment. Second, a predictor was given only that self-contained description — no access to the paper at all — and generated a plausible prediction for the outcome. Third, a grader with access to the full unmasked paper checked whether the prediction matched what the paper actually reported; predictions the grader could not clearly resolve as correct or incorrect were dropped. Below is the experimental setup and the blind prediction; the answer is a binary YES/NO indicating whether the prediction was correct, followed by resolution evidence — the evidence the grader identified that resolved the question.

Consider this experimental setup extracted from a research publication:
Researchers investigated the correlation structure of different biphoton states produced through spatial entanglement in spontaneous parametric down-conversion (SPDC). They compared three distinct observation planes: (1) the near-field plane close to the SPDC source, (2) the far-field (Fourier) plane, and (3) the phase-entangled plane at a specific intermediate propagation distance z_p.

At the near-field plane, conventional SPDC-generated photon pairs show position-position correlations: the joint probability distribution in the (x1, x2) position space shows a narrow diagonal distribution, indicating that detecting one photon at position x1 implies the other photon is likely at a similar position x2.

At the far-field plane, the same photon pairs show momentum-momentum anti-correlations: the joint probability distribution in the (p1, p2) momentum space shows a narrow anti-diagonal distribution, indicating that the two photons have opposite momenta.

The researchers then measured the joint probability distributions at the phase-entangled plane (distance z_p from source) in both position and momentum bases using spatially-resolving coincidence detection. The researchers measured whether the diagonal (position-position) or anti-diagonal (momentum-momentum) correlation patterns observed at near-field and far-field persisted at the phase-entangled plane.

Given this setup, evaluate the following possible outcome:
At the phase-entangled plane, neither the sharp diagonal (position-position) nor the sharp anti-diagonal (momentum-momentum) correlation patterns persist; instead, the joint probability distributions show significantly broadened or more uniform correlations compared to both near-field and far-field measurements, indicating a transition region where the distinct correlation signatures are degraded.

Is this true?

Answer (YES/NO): YES